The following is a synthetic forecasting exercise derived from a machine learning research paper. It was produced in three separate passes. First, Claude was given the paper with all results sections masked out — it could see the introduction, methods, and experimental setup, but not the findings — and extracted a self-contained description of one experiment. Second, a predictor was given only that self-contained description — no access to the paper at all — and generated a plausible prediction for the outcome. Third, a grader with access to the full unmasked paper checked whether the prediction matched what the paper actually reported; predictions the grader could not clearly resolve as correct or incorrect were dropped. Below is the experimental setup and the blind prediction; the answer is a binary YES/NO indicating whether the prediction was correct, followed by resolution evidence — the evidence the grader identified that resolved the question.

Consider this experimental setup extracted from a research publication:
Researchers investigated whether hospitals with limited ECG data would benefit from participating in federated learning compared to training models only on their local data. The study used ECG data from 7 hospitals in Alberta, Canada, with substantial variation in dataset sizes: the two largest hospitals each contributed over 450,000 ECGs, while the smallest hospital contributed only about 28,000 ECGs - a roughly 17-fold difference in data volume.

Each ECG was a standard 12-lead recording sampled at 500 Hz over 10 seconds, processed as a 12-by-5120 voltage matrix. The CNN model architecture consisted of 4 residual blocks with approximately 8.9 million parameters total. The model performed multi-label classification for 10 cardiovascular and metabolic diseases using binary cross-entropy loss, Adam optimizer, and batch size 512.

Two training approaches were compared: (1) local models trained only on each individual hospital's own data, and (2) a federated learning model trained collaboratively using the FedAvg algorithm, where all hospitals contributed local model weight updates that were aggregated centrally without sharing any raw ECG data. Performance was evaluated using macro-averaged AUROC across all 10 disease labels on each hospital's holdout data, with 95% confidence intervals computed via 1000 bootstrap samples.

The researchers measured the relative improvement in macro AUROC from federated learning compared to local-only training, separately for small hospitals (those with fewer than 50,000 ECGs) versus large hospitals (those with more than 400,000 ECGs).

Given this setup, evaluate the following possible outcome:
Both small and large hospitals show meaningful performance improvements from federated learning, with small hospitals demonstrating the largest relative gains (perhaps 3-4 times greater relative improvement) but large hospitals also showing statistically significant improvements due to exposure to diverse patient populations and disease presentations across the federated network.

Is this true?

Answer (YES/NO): NO